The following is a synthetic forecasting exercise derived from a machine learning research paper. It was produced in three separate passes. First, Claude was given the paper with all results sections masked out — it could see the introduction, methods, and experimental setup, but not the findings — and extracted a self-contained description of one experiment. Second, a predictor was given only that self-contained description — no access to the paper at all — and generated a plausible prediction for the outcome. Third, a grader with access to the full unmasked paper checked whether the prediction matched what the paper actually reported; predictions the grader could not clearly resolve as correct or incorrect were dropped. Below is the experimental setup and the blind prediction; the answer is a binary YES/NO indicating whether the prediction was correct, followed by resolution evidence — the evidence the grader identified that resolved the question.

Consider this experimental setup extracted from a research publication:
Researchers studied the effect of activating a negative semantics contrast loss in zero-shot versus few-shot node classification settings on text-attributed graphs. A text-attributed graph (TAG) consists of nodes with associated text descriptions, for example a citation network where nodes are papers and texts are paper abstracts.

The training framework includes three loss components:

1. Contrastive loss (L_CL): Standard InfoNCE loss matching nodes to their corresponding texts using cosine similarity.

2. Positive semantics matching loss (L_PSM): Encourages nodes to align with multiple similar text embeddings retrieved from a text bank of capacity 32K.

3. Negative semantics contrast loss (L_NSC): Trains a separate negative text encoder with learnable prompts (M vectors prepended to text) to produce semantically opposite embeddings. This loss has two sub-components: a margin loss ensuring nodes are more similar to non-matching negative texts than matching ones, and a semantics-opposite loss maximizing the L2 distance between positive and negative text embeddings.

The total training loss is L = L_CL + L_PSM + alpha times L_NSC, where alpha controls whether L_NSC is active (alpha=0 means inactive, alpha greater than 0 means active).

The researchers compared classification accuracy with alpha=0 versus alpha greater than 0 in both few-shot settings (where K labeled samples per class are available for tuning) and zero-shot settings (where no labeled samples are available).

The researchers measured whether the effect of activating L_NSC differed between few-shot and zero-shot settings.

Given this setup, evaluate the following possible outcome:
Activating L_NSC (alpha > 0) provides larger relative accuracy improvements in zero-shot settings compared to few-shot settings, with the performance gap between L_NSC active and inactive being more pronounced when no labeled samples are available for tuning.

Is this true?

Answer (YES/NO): YES